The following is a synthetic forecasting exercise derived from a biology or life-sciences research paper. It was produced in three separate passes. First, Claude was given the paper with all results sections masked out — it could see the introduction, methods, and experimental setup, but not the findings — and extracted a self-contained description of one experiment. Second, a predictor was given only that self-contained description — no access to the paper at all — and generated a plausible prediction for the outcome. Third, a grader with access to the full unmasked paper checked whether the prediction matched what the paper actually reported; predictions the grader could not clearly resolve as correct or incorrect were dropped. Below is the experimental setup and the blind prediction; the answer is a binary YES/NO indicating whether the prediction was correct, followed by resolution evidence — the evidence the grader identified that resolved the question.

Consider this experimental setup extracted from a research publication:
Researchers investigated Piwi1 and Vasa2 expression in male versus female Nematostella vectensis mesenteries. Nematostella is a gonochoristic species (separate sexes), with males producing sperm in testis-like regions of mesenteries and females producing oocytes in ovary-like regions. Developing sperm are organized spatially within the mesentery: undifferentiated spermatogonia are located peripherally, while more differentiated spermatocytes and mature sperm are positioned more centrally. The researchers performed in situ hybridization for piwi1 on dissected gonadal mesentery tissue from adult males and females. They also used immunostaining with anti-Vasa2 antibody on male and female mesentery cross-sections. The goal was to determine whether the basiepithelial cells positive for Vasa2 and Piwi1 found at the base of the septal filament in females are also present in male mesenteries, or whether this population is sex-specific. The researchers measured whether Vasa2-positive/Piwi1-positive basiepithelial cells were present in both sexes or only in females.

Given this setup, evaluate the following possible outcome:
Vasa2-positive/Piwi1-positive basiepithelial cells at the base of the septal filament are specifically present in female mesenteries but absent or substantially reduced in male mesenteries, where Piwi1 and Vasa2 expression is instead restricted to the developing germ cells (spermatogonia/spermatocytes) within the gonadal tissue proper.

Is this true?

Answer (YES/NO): NO